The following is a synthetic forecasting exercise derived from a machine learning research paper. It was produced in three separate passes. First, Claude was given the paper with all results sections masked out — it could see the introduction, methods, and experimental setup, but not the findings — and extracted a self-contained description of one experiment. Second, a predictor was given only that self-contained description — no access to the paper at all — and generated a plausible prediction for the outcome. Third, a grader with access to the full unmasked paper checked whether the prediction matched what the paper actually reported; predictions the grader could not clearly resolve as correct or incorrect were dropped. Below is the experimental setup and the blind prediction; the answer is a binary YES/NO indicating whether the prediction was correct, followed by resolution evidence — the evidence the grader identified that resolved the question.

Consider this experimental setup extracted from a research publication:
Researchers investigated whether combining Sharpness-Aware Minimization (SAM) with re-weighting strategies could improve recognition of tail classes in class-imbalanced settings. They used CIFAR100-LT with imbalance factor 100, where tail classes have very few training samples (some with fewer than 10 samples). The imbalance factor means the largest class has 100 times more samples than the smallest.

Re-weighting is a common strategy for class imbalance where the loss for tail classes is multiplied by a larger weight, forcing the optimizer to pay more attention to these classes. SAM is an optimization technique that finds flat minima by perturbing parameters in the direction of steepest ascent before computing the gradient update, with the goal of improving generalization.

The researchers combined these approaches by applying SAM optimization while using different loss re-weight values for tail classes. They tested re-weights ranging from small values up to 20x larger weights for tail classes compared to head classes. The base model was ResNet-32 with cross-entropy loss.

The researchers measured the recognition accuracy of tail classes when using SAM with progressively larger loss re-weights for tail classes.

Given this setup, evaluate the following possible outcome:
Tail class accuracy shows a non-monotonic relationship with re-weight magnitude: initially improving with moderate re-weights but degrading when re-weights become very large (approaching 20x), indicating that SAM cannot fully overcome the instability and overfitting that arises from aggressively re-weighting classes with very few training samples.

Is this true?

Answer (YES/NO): NO